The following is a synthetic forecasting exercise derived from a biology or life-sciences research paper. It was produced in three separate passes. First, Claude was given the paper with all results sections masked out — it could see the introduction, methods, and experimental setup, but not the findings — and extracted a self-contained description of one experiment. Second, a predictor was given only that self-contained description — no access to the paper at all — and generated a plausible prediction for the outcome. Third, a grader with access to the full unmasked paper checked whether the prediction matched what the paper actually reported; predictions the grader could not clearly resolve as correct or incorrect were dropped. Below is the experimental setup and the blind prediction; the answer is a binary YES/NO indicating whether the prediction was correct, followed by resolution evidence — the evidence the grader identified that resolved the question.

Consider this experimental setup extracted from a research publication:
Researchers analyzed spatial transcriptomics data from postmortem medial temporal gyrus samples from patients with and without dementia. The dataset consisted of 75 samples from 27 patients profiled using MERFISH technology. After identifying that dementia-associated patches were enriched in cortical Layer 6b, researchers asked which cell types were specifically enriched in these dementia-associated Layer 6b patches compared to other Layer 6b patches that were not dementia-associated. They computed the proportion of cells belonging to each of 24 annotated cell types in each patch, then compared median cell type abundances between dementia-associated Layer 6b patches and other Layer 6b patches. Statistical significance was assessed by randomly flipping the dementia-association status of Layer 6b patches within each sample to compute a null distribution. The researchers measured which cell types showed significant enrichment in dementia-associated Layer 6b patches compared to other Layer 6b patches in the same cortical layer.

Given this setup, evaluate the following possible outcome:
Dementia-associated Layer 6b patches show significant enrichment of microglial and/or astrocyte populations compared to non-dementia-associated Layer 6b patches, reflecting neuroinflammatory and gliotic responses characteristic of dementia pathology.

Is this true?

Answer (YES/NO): NO